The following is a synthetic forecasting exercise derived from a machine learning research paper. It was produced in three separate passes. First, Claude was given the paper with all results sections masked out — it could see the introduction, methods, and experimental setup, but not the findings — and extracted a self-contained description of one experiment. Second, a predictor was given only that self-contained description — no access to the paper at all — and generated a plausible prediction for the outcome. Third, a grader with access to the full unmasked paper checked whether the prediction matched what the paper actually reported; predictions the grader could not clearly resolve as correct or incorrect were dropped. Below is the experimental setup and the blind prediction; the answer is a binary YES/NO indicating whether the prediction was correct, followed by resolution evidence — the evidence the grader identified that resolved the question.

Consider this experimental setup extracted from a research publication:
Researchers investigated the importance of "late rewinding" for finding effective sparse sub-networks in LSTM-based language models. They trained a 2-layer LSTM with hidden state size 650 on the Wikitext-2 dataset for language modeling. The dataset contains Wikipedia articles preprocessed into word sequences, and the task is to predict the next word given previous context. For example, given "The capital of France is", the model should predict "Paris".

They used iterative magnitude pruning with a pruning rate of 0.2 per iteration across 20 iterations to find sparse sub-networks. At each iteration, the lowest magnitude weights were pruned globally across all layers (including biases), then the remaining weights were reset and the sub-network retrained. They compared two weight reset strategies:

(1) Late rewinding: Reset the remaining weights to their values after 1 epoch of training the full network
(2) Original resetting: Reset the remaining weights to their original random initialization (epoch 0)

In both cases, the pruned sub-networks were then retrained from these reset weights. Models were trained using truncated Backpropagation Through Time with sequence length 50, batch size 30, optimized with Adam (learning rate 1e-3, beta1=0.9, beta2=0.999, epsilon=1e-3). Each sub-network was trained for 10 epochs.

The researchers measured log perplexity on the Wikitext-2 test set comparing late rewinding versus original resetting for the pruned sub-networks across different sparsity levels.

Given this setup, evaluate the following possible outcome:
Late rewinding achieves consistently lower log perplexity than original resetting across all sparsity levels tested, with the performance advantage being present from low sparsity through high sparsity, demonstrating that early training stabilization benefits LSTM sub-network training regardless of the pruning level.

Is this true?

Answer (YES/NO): NO